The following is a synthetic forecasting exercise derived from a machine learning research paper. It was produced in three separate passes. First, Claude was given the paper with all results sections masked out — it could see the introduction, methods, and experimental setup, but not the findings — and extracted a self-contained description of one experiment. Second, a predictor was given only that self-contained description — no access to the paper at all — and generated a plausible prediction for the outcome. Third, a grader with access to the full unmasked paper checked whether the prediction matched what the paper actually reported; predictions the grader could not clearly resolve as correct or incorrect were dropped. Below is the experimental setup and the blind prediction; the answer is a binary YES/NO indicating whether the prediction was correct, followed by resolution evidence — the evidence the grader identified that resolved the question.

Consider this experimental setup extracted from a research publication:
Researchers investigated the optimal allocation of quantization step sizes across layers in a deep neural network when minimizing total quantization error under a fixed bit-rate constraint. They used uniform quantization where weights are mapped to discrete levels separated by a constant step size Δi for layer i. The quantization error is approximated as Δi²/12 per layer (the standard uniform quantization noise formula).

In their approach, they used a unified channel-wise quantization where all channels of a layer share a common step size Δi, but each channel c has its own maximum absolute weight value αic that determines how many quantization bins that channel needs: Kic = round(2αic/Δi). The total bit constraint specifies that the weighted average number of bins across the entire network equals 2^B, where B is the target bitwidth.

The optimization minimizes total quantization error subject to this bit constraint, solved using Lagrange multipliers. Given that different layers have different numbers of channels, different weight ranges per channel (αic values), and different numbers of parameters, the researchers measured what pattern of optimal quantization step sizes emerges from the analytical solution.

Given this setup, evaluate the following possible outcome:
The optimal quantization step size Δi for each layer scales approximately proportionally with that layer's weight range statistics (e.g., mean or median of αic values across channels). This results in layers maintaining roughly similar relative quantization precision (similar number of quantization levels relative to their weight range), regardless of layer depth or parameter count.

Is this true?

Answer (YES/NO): NO